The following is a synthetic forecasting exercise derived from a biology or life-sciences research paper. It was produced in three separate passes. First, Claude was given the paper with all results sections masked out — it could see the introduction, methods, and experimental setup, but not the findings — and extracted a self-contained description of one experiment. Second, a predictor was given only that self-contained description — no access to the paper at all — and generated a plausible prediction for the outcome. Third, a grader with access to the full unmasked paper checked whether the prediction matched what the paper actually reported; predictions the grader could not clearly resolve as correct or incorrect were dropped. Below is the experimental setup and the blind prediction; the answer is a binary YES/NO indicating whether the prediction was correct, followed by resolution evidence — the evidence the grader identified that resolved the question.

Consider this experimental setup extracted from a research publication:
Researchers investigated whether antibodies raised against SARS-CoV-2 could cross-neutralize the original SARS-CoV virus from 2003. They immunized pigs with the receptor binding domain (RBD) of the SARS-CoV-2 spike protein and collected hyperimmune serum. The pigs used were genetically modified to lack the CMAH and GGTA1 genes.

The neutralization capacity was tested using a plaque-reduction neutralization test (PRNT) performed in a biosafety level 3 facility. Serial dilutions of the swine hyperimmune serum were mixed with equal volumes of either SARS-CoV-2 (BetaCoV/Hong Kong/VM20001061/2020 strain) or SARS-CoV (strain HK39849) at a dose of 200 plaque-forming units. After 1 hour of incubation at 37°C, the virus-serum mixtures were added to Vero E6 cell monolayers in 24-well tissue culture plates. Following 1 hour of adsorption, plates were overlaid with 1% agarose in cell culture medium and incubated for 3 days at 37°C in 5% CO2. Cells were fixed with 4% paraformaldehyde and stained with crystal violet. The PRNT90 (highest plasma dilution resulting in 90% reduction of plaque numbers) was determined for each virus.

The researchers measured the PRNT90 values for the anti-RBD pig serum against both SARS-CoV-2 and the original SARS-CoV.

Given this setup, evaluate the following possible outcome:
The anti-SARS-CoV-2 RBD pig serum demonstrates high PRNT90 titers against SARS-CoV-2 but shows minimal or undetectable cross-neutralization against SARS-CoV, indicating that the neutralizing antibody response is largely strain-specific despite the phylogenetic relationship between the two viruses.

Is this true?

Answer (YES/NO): NO